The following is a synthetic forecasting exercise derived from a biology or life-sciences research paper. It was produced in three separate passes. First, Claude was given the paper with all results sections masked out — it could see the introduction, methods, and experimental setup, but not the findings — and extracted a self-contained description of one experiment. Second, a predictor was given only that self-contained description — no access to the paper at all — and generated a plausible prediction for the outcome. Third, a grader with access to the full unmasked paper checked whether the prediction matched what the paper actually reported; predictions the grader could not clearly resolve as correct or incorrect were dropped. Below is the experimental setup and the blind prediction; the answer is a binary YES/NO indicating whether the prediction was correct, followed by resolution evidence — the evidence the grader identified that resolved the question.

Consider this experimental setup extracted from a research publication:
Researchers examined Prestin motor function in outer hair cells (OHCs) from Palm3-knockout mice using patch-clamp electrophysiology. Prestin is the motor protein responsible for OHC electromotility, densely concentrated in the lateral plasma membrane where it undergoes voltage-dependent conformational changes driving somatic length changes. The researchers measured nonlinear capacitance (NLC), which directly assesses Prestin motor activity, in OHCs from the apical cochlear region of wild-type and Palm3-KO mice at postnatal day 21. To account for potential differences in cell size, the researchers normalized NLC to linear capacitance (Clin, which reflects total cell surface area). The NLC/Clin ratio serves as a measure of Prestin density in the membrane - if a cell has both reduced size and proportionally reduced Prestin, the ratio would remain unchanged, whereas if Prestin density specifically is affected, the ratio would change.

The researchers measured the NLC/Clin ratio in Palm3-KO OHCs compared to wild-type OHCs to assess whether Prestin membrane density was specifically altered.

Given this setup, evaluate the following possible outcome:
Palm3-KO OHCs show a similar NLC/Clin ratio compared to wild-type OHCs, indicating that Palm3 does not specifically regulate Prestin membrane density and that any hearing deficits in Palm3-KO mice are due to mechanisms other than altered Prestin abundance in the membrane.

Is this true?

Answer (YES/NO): YES